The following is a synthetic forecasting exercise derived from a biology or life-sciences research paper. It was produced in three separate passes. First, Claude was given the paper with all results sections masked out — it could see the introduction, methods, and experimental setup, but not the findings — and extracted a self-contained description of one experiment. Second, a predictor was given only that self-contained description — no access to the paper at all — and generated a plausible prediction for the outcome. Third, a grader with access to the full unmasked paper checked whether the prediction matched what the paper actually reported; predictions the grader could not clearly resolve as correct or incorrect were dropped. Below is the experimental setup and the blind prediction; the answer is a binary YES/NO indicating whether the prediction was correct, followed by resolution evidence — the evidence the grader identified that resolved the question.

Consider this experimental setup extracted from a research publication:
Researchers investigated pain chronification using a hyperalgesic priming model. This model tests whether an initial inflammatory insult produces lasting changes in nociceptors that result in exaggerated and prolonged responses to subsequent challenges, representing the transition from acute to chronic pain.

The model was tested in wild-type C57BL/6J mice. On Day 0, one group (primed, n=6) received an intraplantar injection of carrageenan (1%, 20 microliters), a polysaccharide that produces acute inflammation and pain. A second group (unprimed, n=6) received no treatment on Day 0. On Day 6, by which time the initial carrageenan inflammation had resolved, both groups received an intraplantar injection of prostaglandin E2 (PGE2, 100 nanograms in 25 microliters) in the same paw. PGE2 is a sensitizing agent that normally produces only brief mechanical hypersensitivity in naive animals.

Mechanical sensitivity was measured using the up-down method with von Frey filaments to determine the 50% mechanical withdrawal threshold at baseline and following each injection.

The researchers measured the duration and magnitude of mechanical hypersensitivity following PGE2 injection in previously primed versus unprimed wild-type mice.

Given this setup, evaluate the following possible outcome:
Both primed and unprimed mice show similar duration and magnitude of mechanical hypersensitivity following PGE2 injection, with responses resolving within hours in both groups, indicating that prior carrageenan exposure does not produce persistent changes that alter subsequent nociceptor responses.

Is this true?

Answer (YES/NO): NO